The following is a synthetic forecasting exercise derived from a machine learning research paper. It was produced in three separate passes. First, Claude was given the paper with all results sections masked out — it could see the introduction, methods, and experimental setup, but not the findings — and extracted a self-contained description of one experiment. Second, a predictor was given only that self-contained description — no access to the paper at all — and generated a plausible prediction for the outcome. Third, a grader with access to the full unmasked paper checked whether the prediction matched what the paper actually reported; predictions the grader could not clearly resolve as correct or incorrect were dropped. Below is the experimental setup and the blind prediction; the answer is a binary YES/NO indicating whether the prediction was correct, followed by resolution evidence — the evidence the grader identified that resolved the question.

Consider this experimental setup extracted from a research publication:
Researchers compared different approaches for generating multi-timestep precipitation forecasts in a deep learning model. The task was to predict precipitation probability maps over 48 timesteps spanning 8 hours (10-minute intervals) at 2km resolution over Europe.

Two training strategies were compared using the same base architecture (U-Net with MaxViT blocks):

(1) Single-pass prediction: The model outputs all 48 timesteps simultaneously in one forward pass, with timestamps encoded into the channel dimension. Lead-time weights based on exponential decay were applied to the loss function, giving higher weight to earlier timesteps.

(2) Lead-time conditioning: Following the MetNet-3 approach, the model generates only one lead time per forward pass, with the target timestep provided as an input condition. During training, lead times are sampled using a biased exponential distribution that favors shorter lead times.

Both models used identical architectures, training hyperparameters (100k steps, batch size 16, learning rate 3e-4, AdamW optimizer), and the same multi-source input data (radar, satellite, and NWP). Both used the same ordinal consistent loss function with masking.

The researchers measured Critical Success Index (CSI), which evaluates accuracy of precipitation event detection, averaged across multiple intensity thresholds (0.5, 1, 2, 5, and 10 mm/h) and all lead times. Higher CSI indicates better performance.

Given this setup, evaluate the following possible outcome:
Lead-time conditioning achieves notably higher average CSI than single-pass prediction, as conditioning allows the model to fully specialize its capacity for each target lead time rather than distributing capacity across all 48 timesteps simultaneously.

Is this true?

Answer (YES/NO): NO